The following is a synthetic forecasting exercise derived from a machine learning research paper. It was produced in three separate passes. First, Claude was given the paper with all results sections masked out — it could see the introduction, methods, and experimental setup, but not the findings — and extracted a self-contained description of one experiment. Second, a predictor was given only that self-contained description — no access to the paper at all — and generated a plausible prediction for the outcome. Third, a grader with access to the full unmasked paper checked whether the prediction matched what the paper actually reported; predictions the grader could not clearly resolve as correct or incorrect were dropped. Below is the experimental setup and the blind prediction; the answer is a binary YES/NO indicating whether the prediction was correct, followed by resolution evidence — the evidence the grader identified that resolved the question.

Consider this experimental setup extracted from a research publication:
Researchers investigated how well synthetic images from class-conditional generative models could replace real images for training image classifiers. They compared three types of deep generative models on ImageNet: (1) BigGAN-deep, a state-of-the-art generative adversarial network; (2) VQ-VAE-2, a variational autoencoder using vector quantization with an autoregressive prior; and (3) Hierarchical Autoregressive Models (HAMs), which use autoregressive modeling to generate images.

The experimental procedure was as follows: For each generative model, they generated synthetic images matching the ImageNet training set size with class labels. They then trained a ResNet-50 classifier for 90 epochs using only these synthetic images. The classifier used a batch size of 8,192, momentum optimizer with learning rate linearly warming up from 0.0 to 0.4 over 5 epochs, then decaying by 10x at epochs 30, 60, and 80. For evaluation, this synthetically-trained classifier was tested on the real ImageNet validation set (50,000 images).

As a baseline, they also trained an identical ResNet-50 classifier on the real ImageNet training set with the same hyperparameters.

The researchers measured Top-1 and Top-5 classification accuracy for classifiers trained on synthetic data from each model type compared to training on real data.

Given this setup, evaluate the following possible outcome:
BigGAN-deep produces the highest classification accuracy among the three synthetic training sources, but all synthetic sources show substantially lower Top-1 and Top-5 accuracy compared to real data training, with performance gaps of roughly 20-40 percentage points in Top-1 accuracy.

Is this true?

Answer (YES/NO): NO